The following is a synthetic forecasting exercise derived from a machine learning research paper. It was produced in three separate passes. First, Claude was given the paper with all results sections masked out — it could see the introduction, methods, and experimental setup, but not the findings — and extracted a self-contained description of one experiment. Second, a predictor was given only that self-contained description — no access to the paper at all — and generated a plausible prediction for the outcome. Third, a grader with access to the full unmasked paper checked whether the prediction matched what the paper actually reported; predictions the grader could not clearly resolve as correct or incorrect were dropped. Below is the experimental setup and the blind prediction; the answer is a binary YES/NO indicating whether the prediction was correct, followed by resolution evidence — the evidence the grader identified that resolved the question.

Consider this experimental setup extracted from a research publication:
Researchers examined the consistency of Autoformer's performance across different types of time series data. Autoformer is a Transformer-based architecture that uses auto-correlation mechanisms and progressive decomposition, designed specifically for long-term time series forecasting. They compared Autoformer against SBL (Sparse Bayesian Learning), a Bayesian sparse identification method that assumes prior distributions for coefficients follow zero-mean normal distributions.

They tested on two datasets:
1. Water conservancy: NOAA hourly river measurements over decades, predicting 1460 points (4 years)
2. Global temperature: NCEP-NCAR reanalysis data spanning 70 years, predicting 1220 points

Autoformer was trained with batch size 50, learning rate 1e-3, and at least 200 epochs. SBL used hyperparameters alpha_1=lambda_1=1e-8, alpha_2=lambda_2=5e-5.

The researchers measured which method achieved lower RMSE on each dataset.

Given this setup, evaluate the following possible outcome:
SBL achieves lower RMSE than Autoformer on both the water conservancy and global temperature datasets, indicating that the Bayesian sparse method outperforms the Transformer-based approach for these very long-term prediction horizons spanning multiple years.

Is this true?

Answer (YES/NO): YES